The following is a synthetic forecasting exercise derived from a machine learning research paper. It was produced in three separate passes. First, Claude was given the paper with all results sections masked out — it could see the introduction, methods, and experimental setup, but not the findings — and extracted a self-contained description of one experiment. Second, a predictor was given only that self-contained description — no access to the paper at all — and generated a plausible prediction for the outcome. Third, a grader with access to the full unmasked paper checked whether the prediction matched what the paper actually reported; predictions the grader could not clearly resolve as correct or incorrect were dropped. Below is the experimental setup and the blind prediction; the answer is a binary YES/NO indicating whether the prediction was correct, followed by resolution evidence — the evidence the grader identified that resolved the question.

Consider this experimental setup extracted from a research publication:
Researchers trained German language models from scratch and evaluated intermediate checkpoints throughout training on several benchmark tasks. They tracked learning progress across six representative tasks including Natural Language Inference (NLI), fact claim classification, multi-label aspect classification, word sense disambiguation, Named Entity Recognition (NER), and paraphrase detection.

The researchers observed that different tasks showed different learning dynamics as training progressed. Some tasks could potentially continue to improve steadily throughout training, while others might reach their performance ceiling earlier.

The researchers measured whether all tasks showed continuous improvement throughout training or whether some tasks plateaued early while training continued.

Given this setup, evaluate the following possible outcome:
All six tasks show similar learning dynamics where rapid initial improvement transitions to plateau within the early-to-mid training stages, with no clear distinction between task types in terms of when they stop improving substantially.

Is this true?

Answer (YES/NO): NO